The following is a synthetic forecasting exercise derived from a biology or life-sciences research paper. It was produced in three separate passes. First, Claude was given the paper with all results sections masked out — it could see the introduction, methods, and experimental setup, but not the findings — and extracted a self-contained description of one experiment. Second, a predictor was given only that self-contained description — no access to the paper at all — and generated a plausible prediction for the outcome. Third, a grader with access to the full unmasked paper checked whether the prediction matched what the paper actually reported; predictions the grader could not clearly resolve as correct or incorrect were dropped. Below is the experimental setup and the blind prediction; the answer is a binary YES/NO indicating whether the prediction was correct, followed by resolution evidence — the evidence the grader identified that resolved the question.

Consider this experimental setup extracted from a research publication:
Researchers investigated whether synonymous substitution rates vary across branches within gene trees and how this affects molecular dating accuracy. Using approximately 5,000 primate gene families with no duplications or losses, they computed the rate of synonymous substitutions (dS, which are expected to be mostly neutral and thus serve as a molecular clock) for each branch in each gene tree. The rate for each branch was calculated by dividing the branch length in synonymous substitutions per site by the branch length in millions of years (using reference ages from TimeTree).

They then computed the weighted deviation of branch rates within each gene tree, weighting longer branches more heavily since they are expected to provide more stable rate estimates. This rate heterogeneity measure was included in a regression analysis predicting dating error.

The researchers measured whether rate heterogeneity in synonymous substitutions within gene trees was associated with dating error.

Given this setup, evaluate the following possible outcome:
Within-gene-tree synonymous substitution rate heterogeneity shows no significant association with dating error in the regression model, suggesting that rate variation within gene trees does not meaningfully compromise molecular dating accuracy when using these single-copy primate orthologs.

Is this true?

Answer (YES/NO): NO